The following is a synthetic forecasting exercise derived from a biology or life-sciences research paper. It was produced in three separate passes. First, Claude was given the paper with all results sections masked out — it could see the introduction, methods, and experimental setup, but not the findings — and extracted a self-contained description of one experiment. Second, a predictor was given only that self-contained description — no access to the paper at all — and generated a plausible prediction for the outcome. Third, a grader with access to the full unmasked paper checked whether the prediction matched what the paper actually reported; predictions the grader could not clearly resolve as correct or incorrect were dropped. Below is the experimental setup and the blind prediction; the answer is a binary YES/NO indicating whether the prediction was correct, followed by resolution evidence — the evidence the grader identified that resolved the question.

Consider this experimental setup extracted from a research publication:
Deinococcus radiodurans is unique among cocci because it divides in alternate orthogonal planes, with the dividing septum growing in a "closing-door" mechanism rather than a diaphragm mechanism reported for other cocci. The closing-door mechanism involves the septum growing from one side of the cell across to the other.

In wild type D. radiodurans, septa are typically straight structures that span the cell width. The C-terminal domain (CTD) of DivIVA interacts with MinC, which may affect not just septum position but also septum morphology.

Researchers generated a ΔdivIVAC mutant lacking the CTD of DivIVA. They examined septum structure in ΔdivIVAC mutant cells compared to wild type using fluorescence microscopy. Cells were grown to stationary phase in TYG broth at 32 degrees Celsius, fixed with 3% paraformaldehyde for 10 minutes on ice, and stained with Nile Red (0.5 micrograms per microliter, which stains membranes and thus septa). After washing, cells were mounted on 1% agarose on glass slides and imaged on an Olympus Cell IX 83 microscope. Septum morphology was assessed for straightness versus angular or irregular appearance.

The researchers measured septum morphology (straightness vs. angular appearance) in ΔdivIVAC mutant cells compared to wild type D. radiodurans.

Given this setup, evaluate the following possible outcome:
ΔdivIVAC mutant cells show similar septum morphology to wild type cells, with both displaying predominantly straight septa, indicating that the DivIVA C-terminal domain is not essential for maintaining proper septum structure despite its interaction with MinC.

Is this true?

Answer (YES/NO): NO